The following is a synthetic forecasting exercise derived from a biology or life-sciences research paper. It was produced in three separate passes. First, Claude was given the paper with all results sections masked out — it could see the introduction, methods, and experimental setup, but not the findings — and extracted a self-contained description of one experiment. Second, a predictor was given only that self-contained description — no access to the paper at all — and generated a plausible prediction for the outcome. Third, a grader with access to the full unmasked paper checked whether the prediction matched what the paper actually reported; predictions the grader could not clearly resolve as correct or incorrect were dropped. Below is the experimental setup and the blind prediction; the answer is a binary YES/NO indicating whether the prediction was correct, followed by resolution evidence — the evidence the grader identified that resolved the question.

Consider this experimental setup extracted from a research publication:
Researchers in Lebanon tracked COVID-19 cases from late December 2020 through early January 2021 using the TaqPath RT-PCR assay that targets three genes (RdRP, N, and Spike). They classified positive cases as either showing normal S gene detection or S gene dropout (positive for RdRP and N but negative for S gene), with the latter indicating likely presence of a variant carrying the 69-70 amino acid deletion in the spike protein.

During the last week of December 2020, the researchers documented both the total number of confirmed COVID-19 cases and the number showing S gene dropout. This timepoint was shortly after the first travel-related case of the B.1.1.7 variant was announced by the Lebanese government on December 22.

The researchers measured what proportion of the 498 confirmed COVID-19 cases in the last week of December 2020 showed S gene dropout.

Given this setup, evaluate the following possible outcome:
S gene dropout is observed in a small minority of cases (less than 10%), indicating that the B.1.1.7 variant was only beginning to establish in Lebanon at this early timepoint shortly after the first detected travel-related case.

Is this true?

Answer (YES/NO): NO